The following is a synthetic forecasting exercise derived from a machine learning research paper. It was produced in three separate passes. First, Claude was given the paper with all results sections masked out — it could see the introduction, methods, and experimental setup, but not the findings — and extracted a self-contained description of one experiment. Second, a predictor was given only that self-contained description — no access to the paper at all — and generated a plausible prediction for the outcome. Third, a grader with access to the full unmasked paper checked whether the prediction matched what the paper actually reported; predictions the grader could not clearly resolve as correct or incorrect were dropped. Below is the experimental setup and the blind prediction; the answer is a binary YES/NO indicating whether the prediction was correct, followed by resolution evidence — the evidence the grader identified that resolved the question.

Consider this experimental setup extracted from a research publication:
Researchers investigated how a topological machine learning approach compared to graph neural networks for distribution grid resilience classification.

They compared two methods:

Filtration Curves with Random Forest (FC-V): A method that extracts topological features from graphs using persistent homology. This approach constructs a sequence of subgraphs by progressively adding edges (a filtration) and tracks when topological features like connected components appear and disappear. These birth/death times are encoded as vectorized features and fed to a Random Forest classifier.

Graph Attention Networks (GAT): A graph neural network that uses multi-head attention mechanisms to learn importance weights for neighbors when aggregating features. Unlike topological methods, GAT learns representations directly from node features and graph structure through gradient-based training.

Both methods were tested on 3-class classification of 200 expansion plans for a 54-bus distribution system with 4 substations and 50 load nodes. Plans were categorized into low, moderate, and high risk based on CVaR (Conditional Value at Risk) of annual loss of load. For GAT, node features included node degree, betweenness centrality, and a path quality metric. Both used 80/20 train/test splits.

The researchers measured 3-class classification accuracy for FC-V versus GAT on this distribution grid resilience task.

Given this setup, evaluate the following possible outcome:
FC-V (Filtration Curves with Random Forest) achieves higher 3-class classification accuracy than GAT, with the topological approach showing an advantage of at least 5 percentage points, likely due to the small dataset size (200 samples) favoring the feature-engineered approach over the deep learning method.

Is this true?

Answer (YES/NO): NO